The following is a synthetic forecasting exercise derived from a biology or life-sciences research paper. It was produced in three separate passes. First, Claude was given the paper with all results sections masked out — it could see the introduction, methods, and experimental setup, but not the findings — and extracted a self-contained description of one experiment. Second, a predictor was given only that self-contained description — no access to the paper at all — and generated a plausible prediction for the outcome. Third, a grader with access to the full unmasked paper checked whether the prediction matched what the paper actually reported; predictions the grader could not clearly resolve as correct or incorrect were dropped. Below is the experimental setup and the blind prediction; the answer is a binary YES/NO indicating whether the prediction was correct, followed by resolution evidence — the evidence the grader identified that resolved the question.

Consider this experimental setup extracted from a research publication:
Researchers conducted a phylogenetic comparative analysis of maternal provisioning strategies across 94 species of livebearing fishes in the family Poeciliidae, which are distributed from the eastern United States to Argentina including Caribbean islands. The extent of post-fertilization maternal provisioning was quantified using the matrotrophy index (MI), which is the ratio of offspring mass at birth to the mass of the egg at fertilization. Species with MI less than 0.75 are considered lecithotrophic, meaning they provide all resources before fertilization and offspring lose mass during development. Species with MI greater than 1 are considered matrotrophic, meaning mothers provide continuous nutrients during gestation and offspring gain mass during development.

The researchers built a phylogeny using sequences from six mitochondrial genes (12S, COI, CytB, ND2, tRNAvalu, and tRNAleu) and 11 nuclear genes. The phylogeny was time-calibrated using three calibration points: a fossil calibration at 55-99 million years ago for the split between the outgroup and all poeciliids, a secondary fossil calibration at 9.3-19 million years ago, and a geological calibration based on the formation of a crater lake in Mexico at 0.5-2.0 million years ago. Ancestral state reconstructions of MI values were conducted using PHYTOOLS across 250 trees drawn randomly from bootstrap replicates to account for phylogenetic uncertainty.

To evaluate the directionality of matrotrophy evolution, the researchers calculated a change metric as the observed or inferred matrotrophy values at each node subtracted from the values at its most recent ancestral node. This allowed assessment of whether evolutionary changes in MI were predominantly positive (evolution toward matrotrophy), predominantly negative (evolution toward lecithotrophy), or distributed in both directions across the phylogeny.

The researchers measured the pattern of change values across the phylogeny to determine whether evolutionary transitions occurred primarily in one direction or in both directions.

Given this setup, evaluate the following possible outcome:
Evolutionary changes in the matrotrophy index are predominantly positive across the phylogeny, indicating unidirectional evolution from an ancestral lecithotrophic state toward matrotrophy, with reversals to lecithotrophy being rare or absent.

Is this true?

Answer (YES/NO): NO